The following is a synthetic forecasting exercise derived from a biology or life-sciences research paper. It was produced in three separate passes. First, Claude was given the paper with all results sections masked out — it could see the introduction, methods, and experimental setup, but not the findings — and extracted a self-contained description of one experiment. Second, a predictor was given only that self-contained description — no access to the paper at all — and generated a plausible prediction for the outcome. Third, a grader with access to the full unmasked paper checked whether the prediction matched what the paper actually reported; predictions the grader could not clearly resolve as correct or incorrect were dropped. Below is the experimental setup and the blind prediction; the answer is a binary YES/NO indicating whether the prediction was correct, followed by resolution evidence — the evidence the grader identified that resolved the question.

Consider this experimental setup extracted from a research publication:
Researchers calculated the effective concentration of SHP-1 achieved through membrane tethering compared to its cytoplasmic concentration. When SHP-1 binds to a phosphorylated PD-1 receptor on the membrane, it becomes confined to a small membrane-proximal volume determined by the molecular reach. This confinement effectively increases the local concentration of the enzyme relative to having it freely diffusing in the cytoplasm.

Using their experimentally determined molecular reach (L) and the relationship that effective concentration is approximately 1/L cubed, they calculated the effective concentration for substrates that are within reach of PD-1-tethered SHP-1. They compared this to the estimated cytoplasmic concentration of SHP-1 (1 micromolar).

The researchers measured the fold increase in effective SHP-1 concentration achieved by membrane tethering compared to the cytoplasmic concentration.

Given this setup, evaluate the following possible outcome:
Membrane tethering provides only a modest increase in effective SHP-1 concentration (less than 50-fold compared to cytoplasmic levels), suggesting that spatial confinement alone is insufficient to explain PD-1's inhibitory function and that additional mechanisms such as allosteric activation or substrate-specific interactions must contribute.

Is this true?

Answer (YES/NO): NO